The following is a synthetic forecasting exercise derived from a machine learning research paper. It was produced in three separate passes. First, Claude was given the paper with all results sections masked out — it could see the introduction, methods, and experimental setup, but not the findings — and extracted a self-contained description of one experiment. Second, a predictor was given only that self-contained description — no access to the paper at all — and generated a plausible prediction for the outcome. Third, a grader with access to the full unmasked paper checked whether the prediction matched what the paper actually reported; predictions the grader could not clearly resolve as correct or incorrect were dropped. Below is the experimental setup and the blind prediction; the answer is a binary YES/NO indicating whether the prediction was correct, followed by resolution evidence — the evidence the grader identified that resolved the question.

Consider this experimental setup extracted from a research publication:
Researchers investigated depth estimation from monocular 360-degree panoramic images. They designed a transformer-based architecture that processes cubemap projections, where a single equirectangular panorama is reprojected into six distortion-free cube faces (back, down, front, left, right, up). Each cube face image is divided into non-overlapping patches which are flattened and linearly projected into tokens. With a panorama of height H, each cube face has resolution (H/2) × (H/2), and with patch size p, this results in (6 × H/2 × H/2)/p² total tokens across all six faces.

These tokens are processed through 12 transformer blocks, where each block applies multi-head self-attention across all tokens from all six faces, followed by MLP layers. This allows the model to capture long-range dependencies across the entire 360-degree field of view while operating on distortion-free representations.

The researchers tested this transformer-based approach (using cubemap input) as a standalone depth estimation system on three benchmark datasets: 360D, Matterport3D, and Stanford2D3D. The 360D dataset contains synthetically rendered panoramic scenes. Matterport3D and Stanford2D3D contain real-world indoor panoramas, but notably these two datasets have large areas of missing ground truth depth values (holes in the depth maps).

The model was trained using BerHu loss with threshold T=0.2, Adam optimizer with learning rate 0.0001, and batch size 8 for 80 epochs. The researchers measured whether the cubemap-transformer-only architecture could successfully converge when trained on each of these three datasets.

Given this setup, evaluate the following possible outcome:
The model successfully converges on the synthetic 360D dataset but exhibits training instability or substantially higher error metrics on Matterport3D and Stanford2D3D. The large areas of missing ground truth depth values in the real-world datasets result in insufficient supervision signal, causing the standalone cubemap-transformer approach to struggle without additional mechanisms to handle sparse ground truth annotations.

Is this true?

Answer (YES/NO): YES